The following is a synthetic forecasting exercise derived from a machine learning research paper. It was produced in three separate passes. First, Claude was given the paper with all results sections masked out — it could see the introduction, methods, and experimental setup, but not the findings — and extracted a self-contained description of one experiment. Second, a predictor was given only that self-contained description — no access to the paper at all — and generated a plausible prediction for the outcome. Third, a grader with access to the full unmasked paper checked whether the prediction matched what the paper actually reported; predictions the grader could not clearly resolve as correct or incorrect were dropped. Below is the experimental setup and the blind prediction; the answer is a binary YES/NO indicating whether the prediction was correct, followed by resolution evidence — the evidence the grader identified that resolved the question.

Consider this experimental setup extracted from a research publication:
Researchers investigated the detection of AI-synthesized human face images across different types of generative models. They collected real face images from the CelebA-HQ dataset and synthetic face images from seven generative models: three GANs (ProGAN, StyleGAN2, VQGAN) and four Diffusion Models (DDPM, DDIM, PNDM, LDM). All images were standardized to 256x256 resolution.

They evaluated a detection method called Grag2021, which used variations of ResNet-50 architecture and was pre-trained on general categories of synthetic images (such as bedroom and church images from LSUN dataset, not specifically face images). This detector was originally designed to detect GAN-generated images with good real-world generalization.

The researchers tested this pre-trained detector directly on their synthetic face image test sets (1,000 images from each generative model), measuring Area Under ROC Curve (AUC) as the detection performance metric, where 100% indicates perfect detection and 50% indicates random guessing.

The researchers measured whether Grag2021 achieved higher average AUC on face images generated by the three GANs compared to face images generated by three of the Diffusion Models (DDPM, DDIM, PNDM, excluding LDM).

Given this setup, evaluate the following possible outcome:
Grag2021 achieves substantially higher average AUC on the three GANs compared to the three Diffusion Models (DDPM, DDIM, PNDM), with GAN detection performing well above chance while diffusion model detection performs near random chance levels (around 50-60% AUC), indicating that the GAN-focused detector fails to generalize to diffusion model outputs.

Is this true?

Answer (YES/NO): NO